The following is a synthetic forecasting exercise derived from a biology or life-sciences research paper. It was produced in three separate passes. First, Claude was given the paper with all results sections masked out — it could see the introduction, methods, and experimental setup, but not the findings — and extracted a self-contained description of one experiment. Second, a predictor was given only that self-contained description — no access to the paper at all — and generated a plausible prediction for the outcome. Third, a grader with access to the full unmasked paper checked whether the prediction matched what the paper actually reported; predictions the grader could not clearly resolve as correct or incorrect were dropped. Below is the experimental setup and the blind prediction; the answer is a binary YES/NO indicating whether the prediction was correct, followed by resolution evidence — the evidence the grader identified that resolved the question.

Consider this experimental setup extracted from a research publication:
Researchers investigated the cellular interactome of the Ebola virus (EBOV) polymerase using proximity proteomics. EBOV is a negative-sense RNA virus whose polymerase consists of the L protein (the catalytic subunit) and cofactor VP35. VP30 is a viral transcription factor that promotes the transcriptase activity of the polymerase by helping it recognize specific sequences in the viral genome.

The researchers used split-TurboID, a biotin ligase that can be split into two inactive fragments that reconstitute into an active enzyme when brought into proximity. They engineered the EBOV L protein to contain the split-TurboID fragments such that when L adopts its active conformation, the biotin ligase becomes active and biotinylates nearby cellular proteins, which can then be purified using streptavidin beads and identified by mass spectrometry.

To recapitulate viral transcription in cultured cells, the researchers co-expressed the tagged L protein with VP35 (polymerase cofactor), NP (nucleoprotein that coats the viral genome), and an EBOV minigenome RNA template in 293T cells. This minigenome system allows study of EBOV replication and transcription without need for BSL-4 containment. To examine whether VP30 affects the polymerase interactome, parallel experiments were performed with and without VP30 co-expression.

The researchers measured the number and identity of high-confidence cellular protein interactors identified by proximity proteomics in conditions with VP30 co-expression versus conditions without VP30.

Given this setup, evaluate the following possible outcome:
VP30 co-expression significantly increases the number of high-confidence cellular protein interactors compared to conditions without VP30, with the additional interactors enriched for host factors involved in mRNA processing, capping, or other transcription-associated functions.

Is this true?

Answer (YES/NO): NO